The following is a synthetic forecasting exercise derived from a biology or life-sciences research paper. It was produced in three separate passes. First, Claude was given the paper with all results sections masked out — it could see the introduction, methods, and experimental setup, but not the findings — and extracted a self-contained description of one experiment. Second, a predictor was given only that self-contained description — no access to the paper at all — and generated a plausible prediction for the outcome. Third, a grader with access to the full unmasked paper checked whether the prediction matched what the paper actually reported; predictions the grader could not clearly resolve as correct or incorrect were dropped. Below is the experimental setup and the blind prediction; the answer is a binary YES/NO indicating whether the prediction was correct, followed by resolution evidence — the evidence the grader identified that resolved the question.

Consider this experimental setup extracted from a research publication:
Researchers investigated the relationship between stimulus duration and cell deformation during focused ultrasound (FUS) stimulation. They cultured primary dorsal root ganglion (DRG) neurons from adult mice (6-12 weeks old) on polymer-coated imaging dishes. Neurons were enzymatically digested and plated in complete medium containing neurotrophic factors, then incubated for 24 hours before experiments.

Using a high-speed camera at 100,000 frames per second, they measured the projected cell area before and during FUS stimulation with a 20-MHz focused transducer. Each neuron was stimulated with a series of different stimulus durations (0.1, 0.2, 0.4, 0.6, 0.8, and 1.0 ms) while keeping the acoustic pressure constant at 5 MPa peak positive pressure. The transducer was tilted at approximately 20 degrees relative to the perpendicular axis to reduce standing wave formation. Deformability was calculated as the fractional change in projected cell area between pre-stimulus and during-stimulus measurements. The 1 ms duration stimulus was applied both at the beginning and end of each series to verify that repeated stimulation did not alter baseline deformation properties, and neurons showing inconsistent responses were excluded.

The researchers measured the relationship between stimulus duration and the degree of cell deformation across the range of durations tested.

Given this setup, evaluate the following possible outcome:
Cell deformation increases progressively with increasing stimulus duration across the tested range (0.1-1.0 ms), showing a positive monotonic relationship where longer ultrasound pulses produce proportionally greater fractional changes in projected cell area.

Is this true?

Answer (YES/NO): YES